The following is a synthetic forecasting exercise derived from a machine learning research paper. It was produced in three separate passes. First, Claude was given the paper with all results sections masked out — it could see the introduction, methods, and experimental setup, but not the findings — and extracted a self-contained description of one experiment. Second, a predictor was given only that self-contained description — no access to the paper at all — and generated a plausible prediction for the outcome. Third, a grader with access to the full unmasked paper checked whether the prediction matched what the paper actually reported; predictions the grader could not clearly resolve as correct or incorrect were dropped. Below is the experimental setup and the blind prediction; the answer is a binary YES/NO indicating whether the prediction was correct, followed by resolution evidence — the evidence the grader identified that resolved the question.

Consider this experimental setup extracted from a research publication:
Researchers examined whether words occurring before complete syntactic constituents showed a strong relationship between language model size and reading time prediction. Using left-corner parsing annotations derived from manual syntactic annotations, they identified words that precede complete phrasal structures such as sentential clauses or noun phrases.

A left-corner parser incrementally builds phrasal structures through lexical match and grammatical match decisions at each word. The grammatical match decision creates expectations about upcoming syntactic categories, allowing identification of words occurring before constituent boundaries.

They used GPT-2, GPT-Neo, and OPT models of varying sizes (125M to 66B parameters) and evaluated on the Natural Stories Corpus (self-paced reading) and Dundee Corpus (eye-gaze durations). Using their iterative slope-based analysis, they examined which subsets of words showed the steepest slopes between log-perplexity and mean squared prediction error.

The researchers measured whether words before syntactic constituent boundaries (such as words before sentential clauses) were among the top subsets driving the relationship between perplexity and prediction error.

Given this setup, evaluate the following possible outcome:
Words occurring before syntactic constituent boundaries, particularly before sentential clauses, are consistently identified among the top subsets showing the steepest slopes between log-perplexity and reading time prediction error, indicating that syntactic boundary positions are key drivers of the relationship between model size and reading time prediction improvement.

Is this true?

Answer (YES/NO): NO